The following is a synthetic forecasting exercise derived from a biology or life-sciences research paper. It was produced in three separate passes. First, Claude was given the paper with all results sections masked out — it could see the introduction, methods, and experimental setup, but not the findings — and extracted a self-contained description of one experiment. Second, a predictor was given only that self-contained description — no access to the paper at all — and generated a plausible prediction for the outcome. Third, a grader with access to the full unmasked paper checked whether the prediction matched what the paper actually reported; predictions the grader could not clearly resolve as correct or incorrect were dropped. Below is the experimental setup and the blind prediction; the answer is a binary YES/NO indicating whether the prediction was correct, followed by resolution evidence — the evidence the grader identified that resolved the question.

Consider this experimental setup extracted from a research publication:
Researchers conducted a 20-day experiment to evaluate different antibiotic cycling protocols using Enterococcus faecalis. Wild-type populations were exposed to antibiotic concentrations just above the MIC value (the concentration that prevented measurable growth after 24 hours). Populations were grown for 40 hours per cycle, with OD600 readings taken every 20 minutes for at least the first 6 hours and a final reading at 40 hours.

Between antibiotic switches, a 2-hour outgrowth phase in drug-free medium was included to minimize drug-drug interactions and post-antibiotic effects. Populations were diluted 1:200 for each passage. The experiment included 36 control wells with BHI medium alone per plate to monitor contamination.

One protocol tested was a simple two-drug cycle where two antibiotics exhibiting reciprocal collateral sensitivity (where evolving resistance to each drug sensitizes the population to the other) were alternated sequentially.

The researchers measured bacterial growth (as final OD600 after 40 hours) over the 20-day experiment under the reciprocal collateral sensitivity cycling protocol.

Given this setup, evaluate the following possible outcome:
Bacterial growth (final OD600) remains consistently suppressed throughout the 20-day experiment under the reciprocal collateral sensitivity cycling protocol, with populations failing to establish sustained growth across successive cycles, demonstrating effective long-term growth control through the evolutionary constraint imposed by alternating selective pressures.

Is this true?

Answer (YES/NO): NO